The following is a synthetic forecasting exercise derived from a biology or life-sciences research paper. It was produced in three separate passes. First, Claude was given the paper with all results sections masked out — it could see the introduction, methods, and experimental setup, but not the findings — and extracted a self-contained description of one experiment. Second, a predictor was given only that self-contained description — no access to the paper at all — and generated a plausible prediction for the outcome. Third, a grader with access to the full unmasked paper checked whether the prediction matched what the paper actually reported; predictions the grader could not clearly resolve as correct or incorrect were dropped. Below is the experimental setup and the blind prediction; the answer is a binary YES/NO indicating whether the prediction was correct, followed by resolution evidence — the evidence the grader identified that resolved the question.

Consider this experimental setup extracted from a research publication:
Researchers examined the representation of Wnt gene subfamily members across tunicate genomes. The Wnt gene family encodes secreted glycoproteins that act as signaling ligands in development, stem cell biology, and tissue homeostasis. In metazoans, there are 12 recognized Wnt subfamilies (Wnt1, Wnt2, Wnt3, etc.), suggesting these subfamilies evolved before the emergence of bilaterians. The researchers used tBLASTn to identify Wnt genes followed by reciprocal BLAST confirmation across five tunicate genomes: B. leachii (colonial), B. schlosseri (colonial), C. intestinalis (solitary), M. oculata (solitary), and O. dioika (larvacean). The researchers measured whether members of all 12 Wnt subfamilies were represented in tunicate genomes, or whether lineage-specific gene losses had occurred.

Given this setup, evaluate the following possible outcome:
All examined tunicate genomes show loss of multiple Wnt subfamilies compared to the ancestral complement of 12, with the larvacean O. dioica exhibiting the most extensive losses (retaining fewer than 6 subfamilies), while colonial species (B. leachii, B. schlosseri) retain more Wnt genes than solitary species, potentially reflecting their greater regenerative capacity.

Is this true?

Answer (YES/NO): NO